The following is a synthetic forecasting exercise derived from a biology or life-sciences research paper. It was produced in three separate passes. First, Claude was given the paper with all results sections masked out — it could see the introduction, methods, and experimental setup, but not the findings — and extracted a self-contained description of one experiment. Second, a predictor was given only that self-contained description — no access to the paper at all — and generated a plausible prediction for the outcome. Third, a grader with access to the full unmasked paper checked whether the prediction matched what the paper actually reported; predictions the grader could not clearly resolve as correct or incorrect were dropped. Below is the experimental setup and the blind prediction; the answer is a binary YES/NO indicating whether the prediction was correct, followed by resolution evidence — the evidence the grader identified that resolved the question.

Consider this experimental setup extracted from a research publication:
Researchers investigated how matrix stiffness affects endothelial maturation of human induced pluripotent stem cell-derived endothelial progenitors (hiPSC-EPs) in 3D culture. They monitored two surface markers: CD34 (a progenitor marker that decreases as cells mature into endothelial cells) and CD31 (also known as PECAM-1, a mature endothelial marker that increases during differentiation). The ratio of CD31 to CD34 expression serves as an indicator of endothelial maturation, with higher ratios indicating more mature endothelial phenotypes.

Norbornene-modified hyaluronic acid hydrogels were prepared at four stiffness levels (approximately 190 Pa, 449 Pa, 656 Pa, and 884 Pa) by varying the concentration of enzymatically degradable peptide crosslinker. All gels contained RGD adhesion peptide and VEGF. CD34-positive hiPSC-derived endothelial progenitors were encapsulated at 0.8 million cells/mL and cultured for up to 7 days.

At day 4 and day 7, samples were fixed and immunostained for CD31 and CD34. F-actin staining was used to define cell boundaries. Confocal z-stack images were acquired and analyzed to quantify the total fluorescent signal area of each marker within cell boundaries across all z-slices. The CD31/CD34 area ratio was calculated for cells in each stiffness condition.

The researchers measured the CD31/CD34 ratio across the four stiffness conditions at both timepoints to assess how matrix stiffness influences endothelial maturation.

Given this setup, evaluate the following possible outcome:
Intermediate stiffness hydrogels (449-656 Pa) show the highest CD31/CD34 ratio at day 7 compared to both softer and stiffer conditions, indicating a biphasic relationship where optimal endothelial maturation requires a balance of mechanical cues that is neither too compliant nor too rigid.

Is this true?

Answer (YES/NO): YES